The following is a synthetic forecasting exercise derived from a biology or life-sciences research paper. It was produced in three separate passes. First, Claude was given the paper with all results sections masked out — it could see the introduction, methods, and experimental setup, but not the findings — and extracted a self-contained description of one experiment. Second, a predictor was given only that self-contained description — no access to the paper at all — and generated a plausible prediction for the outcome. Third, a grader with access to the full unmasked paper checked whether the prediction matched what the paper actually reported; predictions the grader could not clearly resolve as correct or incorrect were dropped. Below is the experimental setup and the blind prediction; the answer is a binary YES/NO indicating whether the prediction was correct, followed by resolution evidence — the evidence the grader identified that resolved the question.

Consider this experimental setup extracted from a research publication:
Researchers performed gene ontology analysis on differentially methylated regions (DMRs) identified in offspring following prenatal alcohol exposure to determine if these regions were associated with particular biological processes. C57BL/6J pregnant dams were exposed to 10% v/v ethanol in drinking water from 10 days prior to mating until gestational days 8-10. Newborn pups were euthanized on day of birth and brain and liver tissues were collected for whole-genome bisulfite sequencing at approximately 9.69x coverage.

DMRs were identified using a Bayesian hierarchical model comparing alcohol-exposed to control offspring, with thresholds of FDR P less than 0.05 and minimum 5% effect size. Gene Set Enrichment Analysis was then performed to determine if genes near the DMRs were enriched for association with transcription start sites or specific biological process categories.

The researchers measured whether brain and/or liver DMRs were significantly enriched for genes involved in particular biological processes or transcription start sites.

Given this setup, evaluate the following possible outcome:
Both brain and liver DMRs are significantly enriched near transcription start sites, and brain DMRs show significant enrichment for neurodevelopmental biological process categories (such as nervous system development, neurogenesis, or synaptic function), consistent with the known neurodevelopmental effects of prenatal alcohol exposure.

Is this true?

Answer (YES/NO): NO